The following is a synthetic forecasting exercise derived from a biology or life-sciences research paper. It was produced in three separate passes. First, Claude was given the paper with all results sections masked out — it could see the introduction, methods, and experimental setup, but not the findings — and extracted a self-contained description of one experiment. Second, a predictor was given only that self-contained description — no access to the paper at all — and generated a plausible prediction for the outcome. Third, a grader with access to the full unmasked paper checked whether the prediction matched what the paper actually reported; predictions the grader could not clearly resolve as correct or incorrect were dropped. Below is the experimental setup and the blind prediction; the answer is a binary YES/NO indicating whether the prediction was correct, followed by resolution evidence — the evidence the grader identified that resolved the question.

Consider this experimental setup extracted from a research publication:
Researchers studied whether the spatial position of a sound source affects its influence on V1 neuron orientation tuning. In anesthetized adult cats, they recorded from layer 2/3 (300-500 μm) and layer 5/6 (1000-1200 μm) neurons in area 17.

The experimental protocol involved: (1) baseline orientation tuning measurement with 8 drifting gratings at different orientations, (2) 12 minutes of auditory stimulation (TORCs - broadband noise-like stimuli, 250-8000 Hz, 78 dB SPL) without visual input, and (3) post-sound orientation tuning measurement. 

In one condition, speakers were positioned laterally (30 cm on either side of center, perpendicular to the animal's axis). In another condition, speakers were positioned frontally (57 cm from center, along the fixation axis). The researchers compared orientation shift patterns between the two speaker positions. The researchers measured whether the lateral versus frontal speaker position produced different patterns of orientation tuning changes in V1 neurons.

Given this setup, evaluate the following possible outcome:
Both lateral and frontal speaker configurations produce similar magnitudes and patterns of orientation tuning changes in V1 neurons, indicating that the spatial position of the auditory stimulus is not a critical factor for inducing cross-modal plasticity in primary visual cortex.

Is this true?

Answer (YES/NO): YES